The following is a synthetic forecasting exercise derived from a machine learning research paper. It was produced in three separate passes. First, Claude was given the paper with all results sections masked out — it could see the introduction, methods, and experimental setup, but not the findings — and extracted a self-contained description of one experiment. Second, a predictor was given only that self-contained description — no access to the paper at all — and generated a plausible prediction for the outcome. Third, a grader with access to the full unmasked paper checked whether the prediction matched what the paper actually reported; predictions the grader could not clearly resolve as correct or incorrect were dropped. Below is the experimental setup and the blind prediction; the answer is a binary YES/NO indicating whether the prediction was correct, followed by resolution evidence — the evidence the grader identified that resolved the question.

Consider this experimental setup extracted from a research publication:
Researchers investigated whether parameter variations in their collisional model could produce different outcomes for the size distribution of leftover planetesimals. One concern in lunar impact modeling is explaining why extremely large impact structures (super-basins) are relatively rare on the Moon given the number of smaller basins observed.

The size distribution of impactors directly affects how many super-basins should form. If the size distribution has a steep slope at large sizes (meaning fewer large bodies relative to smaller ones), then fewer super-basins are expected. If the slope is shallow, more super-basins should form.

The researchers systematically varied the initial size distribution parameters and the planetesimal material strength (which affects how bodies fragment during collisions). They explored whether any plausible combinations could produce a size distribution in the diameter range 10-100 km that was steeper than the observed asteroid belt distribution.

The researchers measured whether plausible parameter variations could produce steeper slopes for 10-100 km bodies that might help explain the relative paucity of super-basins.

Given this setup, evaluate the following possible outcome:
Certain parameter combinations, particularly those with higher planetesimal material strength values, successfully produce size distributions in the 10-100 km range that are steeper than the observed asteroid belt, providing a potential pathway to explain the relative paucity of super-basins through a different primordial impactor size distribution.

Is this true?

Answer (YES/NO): NO